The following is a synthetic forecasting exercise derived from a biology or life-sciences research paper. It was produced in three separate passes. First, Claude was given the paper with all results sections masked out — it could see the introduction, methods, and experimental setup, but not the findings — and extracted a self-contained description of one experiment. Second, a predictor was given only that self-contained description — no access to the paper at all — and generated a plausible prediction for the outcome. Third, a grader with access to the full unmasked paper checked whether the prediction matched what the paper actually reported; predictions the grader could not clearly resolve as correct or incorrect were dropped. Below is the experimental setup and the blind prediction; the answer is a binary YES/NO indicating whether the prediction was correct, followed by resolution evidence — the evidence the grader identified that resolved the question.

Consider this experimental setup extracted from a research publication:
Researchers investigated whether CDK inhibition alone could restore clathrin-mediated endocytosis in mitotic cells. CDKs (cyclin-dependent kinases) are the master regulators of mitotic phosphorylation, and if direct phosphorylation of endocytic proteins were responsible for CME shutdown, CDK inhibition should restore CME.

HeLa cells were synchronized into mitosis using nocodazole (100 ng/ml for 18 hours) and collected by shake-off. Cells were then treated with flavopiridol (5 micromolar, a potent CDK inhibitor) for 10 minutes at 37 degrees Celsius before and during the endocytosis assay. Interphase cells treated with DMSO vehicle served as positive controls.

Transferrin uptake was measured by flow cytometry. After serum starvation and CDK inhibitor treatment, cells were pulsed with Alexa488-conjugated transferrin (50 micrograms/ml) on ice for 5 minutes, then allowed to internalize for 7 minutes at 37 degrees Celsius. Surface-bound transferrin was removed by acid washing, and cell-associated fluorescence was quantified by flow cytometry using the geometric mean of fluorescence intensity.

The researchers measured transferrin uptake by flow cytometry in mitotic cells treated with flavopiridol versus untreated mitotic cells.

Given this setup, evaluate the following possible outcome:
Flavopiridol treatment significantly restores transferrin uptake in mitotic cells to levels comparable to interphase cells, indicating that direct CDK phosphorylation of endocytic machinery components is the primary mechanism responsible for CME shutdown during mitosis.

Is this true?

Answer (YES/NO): NO